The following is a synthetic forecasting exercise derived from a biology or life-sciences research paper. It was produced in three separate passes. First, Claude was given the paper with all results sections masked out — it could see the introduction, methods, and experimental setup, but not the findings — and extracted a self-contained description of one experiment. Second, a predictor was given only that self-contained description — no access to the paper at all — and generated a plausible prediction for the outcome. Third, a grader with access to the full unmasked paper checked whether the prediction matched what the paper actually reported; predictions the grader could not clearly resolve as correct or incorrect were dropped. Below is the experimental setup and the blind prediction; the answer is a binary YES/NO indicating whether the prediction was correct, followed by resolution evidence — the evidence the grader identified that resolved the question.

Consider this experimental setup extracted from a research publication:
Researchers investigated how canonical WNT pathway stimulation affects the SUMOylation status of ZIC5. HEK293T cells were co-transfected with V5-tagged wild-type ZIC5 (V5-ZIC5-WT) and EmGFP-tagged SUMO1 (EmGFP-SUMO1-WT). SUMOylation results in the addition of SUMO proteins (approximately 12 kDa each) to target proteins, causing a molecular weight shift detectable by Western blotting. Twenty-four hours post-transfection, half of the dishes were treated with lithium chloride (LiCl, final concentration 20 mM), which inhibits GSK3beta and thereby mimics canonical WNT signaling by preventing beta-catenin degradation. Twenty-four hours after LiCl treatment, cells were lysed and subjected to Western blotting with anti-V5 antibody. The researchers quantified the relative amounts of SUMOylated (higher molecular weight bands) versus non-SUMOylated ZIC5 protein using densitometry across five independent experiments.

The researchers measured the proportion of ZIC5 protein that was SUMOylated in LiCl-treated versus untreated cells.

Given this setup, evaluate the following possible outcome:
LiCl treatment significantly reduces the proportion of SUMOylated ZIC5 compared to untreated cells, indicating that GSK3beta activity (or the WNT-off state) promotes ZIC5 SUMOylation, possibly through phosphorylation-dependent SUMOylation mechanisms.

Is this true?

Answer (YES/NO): NO